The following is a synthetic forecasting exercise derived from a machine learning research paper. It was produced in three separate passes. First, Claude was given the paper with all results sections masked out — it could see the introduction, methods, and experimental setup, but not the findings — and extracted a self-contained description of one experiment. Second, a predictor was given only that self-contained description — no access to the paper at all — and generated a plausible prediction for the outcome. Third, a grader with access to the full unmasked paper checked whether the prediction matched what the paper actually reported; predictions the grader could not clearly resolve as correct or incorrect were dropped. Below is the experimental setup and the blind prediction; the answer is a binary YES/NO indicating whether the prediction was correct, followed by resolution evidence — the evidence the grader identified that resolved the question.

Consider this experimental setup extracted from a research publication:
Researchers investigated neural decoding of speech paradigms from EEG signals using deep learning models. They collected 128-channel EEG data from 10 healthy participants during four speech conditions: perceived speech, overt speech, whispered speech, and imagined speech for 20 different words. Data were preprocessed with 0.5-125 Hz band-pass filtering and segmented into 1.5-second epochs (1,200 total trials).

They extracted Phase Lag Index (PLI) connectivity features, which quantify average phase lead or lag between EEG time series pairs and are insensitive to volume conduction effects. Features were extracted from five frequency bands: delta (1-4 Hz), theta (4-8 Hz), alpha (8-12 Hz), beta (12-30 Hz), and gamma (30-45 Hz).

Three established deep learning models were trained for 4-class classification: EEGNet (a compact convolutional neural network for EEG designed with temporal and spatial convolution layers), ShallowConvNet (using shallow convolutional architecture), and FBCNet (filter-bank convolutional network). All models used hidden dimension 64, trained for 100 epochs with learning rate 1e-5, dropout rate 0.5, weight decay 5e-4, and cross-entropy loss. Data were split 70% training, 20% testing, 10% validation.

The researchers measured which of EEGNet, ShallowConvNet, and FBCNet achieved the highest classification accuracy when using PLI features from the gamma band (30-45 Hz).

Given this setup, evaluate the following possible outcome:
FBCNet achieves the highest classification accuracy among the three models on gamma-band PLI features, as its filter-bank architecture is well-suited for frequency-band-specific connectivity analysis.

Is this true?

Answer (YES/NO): YES